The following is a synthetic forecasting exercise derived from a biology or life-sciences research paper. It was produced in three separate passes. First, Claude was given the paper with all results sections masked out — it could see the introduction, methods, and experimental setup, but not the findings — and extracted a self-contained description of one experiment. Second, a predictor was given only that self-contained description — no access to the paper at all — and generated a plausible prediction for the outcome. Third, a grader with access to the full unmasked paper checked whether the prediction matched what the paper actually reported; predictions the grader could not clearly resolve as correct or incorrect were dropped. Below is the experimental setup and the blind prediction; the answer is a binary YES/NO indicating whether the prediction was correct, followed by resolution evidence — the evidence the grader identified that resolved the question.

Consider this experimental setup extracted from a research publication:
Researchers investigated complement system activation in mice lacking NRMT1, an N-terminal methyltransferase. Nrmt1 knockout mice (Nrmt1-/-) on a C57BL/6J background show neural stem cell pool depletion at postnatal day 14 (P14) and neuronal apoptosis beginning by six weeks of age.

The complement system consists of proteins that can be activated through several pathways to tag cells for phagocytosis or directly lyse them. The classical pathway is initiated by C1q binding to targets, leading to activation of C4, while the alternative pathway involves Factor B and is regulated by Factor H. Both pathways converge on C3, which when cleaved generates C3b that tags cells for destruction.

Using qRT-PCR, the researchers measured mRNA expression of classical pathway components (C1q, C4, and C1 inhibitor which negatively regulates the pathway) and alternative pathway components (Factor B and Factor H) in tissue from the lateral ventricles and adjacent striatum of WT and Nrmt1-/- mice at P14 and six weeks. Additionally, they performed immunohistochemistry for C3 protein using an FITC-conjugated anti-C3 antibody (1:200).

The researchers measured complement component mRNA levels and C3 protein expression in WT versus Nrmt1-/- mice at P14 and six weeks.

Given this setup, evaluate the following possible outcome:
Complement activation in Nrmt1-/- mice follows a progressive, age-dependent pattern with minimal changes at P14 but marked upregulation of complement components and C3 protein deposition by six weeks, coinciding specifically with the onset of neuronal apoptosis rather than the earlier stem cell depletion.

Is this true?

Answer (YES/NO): NO